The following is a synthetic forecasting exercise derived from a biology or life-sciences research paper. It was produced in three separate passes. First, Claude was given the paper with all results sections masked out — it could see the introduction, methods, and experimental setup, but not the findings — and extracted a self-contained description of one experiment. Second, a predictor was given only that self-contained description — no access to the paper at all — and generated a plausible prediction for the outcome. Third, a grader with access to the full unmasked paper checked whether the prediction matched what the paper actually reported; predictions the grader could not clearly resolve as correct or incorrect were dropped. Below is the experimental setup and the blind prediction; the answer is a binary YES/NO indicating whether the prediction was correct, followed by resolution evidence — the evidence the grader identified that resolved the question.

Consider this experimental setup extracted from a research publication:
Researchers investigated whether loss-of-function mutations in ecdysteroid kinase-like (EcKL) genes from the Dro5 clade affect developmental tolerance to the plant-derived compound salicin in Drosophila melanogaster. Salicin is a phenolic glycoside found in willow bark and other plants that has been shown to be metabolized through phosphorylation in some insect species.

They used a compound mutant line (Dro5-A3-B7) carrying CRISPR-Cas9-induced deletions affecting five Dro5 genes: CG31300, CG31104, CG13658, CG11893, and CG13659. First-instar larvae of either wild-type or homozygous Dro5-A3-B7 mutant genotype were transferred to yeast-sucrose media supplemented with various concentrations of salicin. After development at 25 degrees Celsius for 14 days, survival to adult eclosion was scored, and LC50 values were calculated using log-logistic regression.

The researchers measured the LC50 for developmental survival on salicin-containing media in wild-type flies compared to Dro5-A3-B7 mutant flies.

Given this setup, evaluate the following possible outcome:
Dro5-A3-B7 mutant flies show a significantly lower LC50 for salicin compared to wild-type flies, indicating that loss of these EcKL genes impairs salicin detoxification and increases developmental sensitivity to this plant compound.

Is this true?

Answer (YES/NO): NO